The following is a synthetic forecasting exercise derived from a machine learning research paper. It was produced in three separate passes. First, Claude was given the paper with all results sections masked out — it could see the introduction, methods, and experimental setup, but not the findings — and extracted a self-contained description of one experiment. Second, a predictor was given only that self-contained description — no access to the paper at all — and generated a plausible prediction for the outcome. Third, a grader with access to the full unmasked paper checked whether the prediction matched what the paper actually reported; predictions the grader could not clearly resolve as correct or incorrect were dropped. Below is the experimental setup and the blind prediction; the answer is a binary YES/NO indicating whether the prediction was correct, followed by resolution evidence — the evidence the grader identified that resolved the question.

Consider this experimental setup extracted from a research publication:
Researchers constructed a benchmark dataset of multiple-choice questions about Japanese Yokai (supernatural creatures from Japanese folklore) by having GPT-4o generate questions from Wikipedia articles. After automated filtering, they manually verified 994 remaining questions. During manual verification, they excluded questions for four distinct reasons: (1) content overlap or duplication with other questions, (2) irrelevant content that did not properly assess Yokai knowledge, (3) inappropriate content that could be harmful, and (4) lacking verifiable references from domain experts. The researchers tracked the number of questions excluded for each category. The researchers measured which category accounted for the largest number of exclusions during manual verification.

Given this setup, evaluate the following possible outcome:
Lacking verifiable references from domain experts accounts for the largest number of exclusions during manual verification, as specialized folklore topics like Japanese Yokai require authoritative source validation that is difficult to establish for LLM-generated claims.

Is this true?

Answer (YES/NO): NO